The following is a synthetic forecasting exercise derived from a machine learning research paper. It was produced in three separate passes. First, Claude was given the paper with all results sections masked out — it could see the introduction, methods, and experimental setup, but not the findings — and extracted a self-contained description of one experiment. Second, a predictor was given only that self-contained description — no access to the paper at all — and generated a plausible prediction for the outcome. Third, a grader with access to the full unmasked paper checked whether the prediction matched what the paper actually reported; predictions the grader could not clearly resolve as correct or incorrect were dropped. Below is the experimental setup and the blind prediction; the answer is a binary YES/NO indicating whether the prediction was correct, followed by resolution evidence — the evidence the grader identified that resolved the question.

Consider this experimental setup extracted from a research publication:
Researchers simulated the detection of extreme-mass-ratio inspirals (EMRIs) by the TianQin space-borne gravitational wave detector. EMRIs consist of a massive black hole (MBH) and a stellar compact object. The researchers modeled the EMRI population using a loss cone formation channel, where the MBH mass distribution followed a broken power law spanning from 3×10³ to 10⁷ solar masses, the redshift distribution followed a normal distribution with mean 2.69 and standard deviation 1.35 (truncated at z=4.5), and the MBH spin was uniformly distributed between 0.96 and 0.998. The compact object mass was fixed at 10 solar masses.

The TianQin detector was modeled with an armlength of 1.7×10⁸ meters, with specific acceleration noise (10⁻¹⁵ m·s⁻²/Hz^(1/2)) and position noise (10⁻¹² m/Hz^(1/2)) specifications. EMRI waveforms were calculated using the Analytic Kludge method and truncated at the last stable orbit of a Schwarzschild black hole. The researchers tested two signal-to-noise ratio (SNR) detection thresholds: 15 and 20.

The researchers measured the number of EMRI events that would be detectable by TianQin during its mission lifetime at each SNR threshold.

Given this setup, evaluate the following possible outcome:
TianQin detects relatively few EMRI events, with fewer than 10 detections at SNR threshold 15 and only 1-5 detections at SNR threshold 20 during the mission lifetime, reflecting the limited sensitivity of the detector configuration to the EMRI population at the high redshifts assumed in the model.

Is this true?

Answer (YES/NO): NO